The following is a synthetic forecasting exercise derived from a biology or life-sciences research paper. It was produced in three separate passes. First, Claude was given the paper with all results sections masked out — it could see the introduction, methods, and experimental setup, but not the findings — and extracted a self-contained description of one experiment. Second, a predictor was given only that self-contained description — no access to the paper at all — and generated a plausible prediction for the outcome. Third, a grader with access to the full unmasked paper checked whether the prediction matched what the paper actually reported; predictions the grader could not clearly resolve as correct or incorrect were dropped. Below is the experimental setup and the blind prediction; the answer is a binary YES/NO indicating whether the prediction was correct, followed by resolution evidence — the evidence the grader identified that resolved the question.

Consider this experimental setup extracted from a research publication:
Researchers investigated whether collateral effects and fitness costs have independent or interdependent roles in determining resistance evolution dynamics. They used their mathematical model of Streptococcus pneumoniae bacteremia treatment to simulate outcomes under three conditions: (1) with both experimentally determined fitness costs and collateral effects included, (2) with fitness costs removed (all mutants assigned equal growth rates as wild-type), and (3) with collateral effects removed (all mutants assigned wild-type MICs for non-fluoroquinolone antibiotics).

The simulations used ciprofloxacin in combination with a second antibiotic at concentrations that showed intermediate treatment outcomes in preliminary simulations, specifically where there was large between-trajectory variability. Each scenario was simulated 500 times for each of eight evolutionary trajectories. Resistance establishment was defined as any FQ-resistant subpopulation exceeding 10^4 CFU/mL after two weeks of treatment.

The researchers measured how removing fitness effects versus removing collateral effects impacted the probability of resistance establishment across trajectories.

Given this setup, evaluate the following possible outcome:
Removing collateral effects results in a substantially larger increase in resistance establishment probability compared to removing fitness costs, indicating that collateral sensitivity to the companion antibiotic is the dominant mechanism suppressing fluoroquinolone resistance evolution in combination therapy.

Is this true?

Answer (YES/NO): NO